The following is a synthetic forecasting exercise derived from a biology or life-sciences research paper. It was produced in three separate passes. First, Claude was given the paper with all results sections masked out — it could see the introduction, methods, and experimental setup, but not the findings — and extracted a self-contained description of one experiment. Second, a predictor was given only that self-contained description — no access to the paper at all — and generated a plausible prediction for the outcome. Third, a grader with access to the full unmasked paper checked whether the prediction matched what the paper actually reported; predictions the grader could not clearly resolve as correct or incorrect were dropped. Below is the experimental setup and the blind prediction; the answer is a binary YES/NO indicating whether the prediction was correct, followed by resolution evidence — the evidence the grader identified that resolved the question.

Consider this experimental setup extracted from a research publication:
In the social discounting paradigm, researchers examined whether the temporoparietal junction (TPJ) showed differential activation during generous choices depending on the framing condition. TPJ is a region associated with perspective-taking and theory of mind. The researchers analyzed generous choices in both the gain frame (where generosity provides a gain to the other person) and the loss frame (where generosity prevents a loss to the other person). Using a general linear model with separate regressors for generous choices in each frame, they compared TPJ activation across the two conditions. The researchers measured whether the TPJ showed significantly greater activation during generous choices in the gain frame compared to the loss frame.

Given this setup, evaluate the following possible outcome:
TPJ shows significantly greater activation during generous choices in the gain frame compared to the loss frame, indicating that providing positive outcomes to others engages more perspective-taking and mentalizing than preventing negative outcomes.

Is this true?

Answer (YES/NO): YES